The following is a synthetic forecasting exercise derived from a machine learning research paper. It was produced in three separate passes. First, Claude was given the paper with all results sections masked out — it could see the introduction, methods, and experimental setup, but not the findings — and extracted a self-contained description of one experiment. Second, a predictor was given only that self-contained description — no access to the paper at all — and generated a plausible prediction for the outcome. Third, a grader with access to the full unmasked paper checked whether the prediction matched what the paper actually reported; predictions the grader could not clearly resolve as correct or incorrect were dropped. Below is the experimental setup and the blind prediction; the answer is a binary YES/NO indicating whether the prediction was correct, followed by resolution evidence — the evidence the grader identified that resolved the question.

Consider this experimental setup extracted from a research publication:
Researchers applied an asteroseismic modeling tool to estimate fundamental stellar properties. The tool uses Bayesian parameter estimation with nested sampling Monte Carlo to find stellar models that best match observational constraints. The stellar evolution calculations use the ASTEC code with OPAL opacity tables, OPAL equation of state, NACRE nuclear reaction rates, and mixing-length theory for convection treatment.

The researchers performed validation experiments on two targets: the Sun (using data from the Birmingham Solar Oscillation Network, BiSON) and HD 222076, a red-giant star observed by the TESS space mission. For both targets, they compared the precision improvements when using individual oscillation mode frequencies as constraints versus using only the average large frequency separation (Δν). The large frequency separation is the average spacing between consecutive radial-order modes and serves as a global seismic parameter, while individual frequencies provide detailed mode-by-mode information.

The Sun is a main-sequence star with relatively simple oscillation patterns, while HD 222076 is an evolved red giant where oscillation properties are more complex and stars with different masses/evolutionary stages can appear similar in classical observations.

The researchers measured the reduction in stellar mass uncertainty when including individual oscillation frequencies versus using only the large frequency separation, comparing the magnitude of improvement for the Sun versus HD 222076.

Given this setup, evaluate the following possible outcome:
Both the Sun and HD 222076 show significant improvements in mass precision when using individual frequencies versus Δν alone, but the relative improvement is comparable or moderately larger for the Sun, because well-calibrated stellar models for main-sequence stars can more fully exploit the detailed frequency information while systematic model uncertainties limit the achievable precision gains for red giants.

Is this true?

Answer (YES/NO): NO